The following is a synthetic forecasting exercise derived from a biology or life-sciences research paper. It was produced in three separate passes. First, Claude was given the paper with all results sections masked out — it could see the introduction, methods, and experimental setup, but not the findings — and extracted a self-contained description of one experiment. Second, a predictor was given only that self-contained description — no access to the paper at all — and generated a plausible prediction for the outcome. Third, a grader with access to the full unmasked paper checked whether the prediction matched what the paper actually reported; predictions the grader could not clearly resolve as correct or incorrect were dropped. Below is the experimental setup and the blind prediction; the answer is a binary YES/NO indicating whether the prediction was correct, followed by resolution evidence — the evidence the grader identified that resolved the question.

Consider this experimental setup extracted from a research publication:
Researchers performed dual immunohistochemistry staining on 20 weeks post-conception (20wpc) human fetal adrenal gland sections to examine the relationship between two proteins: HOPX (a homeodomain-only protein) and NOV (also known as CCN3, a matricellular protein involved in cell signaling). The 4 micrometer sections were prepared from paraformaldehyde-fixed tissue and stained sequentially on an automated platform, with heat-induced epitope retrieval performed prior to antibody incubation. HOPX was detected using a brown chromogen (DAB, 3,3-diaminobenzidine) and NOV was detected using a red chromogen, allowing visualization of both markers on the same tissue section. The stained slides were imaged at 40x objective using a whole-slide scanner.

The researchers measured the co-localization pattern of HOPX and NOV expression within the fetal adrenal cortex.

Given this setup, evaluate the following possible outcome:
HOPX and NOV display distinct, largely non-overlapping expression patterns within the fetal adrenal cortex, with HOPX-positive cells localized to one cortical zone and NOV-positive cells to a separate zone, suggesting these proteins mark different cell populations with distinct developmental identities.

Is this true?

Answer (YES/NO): NO